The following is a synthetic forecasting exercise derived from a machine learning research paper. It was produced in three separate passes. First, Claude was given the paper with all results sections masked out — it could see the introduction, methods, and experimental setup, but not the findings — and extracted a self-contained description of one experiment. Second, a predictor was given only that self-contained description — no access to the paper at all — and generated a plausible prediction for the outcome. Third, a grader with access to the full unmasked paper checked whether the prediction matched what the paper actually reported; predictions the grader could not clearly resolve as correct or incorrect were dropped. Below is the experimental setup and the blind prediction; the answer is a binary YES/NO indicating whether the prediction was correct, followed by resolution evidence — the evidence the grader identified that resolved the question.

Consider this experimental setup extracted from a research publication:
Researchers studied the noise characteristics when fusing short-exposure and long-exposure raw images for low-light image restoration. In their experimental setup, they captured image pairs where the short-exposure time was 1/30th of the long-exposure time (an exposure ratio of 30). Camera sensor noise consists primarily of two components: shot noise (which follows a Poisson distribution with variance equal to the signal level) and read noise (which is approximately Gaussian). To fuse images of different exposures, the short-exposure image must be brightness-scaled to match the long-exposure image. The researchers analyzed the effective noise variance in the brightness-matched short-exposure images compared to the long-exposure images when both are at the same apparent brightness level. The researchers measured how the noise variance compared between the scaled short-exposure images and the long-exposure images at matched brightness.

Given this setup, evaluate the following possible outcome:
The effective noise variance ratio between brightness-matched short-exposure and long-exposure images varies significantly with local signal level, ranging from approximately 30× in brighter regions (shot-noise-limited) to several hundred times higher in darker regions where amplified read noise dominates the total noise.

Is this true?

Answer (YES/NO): NO